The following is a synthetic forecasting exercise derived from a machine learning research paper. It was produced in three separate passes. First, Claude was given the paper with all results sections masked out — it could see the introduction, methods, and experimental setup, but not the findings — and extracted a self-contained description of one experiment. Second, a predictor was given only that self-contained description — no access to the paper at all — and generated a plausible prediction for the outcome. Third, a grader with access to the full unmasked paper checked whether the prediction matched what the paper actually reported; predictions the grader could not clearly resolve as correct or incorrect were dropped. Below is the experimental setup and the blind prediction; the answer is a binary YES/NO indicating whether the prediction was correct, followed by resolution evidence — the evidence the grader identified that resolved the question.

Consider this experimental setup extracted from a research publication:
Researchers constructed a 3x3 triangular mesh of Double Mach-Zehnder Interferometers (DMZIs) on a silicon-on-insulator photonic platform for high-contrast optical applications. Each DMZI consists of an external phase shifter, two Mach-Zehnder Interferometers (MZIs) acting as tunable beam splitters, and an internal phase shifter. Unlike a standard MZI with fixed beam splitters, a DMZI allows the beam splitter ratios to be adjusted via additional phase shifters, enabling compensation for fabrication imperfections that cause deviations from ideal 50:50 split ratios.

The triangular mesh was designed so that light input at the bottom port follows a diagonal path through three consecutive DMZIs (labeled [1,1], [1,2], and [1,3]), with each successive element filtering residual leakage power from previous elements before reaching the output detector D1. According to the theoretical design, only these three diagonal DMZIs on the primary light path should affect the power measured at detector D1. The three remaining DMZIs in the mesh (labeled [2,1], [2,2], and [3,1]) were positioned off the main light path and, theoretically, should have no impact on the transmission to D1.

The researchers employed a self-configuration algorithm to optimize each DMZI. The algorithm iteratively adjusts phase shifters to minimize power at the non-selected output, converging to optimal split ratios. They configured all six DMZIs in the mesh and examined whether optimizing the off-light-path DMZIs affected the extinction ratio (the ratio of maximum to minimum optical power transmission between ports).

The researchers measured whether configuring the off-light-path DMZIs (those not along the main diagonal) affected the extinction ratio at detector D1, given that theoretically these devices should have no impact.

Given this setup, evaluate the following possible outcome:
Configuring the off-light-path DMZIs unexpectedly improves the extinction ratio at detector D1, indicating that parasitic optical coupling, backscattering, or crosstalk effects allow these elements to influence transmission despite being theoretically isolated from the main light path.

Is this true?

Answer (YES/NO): YES